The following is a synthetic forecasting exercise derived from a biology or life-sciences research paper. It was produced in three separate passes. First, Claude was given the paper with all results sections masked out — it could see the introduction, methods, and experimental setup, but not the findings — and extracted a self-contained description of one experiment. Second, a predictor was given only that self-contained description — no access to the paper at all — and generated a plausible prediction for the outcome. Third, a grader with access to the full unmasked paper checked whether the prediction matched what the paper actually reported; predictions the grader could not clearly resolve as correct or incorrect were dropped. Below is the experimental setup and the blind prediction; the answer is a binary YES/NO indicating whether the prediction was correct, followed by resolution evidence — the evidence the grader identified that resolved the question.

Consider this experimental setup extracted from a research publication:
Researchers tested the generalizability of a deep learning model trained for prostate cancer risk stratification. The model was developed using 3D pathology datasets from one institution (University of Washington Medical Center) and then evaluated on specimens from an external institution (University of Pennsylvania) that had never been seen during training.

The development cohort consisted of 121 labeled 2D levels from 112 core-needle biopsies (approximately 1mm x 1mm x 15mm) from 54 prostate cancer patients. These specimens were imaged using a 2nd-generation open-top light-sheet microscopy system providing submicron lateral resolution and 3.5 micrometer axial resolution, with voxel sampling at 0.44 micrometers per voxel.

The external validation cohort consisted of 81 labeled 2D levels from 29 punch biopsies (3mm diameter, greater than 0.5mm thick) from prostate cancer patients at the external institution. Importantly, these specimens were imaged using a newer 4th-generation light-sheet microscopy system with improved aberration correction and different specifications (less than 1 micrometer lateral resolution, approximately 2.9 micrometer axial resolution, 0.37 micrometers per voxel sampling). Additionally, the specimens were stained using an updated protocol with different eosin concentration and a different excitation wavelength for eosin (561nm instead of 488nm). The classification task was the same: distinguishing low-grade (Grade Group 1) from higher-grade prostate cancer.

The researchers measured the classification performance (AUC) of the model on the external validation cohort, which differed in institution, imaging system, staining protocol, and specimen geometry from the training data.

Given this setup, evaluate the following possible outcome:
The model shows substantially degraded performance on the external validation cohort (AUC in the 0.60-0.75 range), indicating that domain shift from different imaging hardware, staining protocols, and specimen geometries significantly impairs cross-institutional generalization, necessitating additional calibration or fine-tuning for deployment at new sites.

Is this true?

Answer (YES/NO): NO